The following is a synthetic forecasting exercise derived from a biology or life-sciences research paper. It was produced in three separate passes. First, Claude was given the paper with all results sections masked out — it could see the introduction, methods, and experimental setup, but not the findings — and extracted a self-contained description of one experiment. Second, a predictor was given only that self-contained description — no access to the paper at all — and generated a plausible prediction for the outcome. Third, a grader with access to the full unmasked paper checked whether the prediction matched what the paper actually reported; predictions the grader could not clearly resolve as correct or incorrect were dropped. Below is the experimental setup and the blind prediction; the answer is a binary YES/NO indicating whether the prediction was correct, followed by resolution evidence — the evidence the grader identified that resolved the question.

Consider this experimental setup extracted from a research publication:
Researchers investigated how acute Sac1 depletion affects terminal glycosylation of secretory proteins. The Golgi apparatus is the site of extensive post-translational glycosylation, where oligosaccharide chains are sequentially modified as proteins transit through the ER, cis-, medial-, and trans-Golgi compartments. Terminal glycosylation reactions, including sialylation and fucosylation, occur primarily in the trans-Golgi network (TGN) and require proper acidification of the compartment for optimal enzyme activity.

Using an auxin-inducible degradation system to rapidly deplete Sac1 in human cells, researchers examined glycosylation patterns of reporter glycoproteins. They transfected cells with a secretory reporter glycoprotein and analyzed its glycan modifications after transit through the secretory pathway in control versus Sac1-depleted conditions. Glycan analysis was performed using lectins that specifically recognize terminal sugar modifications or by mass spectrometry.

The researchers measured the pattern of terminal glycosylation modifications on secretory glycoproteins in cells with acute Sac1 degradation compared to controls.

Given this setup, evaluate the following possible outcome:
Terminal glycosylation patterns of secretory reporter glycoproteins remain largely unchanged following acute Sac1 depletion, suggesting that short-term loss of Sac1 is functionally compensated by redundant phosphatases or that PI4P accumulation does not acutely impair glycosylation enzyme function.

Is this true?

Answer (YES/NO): NO